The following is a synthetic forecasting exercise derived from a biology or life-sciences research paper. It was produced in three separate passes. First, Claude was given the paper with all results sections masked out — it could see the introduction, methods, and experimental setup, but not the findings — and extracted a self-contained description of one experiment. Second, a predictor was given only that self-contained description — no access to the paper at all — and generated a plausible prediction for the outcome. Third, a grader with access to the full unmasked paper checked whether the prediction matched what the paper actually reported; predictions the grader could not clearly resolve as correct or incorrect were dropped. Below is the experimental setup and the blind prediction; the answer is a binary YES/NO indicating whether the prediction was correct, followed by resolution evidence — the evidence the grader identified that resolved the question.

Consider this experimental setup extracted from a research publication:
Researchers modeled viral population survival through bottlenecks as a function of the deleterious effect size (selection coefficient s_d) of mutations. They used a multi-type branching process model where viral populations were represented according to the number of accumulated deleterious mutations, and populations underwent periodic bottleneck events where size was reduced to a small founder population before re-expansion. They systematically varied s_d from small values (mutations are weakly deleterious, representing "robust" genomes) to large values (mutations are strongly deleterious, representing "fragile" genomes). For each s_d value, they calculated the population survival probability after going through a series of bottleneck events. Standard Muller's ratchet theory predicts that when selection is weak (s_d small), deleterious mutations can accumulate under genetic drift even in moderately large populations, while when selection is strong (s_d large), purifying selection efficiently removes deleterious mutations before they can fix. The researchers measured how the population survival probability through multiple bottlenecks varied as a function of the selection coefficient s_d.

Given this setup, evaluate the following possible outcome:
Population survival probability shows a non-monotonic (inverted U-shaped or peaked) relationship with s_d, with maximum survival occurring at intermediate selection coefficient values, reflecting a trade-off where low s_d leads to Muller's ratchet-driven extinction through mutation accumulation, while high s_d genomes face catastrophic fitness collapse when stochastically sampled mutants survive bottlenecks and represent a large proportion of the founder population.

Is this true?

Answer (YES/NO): NO